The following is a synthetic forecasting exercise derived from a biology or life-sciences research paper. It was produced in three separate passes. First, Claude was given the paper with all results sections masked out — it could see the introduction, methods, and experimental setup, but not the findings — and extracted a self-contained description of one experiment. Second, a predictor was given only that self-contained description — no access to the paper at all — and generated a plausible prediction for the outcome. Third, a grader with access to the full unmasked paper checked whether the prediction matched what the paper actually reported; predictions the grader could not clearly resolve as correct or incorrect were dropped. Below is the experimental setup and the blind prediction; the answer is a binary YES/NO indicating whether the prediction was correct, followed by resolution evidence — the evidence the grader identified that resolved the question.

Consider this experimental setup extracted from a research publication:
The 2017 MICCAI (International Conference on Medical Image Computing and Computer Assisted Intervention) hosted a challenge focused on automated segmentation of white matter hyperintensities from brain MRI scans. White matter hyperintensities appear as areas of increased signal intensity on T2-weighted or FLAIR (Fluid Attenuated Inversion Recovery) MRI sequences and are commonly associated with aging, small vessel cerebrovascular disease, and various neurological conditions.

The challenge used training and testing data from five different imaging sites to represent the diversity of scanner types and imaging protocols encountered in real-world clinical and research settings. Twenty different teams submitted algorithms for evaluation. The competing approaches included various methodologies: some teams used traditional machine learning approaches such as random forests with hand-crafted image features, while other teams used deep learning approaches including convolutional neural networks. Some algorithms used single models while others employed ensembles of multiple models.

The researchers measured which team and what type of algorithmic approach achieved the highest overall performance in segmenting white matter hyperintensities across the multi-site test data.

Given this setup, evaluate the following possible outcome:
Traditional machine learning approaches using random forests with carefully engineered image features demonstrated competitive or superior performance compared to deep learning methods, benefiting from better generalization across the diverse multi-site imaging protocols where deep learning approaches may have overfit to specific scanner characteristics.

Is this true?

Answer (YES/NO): NO